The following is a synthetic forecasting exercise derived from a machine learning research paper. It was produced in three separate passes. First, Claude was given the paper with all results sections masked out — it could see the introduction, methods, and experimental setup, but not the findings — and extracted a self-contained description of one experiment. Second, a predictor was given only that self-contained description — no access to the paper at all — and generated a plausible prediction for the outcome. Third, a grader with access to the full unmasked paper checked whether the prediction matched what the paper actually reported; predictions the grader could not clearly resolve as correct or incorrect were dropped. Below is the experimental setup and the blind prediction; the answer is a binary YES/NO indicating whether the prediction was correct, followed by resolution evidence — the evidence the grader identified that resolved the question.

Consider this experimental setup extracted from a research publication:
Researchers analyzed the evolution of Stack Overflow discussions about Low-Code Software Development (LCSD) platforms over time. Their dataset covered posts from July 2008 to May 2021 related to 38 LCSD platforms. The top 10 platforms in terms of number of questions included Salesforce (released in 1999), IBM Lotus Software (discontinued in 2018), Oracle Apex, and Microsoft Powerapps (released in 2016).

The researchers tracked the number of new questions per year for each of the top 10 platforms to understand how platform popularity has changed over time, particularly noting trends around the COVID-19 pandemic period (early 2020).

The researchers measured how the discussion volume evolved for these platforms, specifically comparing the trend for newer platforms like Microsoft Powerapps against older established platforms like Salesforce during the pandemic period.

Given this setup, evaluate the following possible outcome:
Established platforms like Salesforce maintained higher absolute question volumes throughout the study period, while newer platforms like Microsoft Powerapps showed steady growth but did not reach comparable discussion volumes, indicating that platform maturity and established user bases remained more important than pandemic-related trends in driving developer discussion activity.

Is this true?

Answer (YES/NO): NO